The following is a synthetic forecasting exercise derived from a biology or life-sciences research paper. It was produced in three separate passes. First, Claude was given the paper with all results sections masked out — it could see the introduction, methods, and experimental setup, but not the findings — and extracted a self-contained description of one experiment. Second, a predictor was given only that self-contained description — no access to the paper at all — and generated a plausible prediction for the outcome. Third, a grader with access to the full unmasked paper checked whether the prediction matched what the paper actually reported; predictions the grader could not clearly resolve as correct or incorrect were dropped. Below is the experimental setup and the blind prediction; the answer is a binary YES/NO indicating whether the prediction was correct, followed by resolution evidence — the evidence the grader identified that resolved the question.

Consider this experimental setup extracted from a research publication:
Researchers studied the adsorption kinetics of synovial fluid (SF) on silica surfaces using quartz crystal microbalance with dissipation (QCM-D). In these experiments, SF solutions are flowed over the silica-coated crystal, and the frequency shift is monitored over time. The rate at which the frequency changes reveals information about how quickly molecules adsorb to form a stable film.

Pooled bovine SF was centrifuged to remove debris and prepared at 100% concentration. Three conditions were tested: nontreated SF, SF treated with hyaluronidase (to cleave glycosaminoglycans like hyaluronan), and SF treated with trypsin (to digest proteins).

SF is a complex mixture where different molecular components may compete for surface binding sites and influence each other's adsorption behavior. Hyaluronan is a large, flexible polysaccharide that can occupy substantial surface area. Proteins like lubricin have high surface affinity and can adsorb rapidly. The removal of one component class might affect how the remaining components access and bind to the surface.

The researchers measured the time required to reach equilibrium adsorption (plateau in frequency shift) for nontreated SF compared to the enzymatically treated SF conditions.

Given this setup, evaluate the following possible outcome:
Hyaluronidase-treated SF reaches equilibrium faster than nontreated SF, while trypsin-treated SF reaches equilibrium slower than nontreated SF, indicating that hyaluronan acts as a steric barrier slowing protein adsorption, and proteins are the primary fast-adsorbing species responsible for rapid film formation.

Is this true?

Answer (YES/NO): NO